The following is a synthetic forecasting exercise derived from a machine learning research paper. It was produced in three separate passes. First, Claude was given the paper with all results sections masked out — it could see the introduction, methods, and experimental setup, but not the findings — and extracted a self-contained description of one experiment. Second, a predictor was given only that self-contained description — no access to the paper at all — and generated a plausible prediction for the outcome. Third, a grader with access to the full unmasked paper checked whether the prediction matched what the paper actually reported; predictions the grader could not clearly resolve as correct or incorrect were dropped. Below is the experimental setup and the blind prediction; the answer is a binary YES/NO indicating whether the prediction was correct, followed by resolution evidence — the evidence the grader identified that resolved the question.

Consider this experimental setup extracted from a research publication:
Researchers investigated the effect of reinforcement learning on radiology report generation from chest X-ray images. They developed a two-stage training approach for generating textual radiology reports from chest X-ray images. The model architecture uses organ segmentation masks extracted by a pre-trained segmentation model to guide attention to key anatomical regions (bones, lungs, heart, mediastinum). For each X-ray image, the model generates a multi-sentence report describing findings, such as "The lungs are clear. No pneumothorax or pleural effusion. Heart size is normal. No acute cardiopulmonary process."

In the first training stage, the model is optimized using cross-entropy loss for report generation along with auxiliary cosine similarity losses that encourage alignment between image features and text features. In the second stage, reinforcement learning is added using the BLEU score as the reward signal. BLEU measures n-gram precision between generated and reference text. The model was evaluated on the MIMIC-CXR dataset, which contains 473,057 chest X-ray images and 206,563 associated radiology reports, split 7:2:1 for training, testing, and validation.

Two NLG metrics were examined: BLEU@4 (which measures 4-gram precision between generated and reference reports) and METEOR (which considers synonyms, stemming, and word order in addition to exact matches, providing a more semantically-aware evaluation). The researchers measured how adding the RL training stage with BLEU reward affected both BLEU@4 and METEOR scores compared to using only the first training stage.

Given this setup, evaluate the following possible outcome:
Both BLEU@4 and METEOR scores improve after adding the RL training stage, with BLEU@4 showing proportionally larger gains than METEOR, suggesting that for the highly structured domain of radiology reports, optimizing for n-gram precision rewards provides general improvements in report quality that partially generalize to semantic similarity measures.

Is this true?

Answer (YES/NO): NO